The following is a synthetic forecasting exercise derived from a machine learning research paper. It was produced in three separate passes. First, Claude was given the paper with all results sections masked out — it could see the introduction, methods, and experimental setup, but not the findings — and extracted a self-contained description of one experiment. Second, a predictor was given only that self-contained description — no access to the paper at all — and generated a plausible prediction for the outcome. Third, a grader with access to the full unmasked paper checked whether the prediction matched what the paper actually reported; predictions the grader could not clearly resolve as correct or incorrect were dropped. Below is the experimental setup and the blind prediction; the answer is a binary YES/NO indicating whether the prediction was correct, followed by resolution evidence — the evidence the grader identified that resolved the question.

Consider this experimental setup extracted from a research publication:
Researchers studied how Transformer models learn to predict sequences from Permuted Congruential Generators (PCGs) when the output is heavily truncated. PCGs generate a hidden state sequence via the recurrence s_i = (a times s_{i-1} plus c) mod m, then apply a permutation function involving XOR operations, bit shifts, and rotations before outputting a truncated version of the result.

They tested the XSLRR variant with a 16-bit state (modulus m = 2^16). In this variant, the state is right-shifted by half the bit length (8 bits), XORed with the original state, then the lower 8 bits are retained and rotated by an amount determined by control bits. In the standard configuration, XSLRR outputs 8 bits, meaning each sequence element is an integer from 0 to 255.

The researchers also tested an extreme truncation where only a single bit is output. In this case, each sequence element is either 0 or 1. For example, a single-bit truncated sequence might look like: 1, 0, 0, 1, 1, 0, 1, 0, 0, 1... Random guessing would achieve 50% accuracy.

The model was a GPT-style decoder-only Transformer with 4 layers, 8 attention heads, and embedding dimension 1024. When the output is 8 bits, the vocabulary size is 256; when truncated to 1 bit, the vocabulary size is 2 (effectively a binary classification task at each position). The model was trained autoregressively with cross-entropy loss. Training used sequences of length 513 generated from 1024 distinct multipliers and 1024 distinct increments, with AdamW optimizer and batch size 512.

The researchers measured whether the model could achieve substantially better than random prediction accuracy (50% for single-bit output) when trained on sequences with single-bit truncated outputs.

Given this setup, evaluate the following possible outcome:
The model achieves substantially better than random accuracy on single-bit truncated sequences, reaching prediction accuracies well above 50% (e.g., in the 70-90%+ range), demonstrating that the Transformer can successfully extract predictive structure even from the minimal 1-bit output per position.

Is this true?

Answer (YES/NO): YES